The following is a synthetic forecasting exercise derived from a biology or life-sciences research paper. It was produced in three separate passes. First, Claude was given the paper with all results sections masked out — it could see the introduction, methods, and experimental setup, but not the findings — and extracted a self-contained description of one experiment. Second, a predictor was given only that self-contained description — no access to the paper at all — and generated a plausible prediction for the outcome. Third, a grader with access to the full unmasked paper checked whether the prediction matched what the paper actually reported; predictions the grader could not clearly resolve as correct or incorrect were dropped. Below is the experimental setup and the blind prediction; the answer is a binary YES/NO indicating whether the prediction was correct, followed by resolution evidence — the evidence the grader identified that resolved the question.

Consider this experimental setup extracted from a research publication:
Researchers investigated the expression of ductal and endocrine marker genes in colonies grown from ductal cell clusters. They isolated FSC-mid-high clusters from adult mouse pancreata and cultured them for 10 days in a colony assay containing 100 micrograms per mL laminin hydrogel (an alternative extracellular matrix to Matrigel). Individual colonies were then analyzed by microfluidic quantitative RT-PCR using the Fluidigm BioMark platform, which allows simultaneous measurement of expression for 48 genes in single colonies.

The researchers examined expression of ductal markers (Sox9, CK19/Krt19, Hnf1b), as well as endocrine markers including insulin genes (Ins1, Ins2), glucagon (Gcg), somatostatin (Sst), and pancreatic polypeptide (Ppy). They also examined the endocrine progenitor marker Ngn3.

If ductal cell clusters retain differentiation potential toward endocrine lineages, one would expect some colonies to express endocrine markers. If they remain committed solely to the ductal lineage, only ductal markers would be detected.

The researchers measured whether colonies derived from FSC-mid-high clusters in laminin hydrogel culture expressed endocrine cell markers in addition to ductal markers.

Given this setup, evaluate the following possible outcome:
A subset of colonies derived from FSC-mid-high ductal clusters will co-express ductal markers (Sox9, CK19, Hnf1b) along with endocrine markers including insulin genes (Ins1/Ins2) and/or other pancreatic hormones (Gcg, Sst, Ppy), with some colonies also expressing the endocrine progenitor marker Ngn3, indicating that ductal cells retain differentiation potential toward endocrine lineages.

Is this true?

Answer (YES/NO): YES